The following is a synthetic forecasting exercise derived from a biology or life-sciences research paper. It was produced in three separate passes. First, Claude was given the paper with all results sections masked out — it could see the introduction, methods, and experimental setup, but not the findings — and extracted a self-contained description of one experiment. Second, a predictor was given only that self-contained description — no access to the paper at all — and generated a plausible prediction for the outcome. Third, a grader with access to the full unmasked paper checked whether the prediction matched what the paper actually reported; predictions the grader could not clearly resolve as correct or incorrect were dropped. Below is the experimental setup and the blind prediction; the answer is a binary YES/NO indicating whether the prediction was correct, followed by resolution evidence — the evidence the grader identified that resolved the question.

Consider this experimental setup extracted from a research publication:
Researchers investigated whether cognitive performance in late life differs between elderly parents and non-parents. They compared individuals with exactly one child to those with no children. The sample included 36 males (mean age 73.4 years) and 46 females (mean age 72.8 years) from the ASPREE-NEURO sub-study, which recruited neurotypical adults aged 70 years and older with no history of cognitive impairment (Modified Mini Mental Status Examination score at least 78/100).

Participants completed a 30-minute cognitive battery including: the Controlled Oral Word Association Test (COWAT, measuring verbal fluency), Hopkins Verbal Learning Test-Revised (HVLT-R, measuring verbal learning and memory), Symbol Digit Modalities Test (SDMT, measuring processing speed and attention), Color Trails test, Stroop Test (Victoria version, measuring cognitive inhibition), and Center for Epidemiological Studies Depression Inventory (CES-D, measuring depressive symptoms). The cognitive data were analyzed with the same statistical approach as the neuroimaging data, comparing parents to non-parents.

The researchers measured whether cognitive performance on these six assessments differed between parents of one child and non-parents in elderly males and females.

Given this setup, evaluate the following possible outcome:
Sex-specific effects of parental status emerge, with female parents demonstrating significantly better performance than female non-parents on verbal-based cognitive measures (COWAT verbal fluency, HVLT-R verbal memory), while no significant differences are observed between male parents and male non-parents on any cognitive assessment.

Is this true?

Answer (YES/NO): NO